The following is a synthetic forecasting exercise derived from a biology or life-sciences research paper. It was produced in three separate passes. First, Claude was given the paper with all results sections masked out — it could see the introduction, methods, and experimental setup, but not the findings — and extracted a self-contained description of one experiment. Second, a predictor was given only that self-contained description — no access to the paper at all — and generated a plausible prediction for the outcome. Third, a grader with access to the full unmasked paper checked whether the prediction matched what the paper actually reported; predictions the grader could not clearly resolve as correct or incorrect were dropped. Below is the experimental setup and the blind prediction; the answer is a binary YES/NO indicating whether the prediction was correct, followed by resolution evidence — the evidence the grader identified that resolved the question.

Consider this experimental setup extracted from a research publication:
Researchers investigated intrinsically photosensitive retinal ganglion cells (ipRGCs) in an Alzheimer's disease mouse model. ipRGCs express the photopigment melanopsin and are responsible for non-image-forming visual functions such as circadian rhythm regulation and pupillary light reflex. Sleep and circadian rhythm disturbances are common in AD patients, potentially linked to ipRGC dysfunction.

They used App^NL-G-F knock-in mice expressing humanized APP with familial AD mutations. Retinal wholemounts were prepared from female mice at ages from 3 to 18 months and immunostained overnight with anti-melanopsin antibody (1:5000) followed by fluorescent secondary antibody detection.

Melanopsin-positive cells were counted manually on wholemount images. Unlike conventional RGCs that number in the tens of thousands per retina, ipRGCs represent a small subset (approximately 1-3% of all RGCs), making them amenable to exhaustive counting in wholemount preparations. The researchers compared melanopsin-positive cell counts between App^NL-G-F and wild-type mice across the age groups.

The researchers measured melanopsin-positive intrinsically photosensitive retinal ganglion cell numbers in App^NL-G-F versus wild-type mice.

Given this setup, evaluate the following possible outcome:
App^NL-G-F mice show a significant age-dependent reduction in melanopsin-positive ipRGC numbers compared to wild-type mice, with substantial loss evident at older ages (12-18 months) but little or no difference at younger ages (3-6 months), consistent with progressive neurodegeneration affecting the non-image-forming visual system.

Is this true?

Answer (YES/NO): NO